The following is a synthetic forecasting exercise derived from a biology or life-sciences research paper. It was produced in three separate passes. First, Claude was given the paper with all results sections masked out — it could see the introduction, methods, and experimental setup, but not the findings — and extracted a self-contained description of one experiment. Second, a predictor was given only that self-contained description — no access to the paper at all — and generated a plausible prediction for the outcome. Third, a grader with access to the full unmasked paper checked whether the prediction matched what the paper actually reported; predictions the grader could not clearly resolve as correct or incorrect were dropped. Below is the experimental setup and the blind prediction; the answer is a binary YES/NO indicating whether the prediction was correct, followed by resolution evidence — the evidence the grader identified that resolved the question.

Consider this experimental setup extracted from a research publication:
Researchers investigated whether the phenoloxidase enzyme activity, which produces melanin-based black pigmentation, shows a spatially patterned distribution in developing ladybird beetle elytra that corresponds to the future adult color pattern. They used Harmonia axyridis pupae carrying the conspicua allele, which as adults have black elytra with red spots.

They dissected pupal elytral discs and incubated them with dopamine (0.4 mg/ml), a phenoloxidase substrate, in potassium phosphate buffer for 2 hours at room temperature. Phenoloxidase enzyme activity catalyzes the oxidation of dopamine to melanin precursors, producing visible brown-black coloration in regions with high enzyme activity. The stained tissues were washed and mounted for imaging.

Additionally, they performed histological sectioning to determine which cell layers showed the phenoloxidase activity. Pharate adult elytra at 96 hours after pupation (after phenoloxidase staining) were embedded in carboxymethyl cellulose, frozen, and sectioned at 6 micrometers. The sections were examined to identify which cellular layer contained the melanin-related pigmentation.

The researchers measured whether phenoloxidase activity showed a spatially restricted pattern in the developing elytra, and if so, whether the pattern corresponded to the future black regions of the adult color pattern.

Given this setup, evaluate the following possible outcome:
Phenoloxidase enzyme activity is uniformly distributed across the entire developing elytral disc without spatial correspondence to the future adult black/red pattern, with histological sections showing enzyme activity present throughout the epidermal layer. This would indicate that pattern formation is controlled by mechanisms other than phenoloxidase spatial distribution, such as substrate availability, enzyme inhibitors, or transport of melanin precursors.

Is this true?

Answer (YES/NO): NO